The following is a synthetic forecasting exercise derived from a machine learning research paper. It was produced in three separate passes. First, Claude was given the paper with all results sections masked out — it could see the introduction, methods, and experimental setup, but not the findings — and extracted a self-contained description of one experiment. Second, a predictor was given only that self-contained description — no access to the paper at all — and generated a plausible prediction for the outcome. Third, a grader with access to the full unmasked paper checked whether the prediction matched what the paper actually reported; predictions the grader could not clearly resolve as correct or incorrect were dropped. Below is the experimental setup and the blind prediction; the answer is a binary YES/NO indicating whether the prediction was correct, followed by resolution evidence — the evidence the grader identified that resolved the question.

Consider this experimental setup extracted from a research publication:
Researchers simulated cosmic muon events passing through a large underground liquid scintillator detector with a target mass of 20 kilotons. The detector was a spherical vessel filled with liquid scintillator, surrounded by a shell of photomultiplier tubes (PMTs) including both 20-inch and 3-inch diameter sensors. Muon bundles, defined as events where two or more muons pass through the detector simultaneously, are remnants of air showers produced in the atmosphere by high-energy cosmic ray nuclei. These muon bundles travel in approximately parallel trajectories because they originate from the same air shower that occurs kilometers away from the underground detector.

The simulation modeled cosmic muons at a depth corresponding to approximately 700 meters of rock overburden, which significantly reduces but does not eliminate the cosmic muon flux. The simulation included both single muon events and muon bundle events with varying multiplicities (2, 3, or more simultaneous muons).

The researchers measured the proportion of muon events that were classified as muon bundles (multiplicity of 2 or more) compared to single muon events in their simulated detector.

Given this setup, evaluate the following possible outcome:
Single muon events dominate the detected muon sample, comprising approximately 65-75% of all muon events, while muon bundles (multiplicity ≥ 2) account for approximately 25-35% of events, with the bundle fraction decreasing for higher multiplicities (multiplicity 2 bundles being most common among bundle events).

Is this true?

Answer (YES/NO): NO